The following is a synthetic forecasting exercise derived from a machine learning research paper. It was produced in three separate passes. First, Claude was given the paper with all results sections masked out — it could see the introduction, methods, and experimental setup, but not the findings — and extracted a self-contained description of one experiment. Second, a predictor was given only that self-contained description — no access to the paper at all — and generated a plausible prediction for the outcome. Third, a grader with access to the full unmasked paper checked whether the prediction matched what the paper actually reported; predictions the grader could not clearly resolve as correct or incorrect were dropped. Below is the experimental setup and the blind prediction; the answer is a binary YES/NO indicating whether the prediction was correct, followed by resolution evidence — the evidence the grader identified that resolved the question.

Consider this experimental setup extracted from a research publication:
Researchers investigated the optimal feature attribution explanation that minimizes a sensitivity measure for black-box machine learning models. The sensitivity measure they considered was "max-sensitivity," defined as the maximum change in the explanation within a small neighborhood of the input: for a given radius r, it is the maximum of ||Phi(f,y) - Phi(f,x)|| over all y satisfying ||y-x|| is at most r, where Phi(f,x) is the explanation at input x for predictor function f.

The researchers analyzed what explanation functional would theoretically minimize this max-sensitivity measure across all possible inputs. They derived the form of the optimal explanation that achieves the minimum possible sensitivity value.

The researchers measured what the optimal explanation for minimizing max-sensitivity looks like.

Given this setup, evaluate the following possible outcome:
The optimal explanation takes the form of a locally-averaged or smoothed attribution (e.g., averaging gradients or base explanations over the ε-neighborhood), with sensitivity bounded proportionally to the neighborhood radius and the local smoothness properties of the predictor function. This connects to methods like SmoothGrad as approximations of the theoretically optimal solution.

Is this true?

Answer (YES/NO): NO